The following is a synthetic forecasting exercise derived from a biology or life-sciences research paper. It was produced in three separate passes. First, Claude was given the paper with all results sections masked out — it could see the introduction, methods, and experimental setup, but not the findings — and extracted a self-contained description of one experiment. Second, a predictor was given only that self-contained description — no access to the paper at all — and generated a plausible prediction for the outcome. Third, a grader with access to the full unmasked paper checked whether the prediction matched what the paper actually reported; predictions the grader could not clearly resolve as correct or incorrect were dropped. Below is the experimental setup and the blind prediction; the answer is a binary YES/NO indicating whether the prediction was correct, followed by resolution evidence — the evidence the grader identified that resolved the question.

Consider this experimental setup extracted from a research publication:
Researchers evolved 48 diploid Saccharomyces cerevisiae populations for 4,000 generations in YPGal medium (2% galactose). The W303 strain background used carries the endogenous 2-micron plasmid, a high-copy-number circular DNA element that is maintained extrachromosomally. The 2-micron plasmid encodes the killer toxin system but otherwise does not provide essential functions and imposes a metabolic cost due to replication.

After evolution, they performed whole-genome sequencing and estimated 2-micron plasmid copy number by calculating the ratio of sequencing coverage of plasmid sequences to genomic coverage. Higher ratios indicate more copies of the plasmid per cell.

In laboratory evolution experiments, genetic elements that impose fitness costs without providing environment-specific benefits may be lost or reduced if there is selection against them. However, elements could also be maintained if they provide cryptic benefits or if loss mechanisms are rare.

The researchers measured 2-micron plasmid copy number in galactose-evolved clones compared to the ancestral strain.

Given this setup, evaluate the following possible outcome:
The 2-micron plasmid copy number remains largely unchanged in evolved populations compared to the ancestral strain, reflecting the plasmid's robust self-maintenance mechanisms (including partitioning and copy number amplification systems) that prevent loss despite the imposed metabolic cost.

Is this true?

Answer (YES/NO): NO